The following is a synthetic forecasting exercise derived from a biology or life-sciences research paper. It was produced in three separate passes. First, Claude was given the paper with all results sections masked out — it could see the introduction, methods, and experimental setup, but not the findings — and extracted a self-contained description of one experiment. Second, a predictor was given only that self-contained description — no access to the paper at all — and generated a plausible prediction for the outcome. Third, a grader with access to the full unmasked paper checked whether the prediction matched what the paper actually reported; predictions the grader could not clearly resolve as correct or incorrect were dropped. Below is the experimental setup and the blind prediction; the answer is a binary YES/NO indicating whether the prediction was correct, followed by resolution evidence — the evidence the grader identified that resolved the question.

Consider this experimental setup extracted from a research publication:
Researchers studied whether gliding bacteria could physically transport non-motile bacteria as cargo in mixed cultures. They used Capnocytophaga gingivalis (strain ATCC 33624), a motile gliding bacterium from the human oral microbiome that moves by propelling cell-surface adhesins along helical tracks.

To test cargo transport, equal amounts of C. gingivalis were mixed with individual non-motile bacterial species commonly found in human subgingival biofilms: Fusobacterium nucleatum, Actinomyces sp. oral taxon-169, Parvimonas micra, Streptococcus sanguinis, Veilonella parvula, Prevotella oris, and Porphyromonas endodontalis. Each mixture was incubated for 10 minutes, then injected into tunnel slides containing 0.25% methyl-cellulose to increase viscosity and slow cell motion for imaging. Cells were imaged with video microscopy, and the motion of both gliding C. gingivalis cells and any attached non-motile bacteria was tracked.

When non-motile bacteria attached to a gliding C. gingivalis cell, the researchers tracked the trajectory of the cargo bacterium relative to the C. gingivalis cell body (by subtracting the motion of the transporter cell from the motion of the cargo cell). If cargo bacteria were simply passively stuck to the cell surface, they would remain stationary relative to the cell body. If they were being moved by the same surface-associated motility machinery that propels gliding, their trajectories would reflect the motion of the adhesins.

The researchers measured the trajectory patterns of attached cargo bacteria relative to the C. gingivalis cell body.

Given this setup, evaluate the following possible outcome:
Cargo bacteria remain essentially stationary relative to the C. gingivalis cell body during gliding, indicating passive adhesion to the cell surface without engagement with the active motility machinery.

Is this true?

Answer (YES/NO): NO